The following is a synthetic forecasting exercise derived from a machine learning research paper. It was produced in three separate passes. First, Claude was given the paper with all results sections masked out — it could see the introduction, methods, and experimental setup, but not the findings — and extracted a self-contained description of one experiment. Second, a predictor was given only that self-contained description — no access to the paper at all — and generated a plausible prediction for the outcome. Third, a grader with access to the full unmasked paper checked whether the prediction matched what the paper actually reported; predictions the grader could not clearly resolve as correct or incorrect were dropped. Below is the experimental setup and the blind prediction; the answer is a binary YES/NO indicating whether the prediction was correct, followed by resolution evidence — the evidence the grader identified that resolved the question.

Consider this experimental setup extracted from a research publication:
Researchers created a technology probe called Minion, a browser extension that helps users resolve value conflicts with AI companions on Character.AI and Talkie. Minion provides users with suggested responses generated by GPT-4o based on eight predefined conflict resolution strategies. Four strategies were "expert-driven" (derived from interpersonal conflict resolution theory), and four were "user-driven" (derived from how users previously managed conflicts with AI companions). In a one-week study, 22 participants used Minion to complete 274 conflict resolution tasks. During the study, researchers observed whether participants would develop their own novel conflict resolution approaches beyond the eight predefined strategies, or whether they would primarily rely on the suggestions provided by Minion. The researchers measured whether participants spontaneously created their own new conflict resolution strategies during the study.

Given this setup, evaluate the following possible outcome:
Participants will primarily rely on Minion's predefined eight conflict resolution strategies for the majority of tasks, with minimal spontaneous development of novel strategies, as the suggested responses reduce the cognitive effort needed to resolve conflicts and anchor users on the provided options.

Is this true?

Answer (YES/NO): NO